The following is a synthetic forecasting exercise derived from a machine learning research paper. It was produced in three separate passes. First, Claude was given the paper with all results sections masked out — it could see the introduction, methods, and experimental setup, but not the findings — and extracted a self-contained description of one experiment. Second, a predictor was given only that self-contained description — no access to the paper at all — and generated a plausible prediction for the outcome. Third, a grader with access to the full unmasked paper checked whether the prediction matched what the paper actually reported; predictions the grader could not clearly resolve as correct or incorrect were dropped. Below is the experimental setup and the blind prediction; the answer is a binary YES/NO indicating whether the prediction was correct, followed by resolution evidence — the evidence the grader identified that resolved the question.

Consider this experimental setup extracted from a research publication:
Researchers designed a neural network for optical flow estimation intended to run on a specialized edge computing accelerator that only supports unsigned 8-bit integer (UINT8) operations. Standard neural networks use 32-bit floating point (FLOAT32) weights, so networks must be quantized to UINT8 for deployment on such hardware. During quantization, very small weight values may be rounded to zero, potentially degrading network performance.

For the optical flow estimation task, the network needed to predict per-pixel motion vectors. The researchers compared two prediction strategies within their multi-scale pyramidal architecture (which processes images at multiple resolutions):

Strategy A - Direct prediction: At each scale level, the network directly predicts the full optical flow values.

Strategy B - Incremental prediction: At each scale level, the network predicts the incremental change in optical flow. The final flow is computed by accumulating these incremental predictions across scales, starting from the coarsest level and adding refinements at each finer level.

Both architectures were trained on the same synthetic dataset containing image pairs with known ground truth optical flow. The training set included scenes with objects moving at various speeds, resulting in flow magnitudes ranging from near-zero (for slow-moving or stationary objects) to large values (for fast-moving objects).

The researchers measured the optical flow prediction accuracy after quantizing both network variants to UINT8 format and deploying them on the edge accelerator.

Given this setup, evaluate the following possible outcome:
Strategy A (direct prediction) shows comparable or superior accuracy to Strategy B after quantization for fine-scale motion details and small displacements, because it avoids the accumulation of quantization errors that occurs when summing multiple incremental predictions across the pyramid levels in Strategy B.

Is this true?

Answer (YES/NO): NO